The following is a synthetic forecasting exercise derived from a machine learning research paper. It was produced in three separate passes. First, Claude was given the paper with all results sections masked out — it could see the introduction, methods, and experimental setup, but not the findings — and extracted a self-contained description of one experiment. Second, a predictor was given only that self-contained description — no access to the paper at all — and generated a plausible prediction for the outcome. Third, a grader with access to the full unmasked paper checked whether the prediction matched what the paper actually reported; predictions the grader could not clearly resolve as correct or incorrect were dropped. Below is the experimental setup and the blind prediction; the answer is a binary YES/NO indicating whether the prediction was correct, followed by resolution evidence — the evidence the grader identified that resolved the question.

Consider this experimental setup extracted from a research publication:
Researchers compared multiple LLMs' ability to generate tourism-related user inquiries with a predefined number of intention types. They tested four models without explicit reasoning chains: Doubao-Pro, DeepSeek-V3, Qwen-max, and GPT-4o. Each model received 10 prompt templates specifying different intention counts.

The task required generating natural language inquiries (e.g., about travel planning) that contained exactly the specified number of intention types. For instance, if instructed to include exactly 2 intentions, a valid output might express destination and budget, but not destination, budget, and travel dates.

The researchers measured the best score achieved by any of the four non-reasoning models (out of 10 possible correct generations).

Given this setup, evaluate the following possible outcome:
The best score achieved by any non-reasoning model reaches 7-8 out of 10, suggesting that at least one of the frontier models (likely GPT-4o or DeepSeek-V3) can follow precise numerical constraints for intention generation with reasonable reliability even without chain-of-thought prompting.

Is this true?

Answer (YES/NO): NO